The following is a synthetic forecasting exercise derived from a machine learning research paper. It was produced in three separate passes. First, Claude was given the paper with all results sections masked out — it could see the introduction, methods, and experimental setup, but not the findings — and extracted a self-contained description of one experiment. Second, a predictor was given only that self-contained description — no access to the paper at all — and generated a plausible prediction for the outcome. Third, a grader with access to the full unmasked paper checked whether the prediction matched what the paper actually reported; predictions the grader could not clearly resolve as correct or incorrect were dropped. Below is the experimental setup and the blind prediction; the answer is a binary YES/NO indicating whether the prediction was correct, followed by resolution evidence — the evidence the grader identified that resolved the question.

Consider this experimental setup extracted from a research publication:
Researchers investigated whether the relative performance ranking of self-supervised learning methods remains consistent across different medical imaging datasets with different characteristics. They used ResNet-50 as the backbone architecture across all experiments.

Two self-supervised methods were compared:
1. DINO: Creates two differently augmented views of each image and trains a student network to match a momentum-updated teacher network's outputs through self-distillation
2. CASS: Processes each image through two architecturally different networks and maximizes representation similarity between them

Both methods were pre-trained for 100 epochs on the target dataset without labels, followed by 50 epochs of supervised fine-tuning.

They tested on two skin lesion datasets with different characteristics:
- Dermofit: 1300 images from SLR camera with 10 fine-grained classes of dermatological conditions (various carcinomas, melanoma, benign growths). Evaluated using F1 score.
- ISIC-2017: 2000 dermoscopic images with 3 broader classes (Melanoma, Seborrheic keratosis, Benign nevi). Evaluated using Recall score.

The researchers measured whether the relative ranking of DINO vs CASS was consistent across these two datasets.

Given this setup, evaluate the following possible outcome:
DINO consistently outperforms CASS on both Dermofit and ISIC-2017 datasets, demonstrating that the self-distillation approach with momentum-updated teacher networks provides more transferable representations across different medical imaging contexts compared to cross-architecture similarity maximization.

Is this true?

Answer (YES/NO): NO